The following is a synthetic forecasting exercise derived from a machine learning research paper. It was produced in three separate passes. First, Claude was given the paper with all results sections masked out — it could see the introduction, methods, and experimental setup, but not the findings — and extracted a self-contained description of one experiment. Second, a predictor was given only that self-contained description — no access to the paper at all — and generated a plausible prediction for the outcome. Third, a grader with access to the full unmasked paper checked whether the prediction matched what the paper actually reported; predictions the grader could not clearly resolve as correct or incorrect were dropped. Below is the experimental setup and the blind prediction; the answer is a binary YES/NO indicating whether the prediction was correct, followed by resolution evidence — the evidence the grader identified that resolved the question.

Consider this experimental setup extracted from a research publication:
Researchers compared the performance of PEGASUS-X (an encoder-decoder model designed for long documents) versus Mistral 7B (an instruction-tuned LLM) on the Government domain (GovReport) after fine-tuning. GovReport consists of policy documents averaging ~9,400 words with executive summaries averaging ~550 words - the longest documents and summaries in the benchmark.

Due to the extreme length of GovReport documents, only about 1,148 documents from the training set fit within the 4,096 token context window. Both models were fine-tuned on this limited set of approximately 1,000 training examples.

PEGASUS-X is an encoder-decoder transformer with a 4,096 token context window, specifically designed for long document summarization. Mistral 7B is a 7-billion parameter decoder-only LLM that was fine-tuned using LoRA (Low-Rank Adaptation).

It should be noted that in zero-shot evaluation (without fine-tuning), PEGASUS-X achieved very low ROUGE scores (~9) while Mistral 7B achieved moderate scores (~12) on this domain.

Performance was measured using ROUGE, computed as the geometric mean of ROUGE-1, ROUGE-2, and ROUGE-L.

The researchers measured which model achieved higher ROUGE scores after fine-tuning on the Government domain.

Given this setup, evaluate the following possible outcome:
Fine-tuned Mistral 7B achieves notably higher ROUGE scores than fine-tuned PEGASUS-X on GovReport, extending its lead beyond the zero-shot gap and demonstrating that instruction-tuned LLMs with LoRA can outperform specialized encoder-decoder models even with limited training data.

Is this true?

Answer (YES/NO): NO